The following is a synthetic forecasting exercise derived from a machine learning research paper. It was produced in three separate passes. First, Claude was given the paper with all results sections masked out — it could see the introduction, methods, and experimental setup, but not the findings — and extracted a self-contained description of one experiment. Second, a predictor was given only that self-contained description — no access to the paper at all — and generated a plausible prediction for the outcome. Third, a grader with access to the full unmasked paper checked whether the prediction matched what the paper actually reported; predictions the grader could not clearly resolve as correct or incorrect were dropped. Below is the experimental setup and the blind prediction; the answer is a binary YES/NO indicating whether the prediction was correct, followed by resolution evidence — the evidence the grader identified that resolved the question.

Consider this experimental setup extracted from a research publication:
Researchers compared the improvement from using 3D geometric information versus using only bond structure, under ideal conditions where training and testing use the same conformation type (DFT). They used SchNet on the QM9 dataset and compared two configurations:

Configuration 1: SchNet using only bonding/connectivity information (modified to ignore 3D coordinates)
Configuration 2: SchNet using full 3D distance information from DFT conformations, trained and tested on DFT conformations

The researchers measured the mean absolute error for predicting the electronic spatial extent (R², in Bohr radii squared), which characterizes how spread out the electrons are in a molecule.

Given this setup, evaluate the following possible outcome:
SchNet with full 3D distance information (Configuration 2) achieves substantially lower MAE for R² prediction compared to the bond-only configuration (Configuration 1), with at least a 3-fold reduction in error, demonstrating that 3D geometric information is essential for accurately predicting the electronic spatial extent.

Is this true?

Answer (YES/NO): YES